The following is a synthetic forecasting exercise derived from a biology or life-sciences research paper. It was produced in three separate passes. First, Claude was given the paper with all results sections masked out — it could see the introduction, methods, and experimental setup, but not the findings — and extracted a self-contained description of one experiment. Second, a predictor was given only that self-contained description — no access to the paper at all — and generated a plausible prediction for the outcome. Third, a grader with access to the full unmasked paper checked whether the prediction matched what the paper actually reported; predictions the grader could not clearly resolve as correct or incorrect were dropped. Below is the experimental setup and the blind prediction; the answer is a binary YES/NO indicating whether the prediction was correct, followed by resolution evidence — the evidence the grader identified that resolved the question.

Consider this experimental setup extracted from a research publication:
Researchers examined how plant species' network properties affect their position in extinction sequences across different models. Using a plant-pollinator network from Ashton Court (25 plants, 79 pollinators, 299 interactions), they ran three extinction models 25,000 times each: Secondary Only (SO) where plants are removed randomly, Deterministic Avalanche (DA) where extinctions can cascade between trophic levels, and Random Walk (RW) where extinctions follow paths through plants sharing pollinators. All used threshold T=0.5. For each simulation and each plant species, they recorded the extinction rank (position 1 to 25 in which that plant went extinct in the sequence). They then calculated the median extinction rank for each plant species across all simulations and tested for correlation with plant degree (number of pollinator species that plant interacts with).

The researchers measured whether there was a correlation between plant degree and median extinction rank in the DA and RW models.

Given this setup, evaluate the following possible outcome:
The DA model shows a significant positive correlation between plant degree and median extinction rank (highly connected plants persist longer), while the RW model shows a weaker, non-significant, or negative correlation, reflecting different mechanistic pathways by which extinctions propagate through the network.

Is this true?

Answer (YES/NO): NO